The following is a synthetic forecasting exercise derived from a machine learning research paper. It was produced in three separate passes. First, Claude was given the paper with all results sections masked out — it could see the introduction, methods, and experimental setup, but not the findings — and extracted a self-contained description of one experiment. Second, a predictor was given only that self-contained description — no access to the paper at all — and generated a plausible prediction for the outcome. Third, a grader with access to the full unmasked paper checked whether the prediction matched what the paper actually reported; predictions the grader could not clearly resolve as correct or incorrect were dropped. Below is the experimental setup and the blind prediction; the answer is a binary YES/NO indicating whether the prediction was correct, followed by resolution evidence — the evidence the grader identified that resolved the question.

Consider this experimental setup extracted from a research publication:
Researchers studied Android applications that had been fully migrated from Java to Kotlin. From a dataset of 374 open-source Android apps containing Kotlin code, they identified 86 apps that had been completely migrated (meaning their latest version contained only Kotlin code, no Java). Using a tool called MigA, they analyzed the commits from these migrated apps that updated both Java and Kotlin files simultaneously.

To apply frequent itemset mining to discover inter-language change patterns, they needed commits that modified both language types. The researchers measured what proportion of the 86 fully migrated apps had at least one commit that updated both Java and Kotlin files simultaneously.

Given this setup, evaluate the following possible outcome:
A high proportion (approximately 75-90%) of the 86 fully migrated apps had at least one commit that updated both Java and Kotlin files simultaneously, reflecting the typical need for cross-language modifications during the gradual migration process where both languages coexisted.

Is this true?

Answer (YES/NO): NO